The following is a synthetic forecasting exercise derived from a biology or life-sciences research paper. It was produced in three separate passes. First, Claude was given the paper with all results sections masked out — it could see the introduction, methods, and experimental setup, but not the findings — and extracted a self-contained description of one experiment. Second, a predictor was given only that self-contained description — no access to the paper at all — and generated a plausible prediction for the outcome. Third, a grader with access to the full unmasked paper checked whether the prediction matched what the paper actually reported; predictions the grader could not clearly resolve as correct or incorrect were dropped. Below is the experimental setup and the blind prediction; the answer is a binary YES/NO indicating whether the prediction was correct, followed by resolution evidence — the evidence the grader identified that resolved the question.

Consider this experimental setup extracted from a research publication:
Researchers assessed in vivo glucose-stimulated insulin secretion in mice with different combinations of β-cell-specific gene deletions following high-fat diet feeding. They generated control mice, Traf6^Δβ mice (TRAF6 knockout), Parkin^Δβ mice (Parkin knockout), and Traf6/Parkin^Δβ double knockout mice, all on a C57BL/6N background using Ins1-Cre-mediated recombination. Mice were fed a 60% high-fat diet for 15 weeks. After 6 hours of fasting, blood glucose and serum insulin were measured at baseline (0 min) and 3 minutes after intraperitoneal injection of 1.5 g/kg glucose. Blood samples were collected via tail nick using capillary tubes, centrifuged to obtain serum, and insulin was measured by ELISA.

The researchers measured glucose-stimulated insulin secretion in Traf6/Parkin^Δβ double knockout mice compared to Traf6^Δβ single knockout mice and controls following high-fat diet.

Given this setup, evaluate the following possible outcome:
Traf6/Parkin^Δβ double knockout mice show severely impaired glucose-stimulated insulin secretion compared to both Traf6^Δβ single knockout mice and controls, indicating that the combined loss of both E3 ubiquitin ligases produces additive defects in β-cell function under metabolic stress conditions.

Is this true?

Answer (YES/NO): NO